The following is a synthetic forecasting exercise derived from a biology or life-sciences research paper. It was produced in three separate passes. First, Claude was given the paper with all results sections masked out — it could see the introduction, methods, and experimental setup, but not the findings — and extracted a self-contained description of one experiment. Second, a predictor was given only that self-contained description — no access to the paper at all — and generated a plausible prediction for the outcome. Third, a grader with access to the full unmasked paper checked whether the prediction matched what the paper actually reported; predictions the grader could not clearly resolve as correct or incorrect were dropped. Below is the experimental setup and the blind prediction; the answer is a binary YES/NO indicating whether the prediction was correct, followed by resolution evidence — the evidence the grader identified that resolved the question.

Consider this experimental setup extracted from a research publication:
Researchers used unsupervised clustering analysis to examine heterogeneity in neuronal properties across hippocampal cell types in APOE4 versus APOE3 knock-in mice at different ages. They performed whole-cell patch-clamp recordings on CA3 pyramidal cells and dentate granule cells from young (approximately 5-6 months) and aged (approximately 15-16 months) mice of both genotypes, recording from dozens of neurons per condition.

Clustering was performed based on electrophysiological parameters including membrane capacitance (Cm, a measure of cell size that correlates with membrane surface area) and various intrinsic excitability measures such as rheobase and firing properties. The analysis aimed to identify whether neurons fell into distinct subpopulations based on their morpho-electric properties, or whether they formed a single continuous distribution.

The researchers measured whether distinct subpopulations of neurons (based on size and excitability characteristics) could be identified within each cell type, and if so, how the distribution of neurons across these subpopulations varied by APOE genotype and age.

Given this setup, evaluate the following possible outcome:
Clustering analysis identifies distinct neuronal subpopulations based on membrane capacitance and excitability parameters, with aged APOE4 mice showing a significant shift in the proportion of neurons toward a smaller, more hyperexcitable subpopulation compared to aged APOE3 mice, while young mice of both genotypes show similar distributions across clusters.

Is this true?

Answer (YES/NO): NO